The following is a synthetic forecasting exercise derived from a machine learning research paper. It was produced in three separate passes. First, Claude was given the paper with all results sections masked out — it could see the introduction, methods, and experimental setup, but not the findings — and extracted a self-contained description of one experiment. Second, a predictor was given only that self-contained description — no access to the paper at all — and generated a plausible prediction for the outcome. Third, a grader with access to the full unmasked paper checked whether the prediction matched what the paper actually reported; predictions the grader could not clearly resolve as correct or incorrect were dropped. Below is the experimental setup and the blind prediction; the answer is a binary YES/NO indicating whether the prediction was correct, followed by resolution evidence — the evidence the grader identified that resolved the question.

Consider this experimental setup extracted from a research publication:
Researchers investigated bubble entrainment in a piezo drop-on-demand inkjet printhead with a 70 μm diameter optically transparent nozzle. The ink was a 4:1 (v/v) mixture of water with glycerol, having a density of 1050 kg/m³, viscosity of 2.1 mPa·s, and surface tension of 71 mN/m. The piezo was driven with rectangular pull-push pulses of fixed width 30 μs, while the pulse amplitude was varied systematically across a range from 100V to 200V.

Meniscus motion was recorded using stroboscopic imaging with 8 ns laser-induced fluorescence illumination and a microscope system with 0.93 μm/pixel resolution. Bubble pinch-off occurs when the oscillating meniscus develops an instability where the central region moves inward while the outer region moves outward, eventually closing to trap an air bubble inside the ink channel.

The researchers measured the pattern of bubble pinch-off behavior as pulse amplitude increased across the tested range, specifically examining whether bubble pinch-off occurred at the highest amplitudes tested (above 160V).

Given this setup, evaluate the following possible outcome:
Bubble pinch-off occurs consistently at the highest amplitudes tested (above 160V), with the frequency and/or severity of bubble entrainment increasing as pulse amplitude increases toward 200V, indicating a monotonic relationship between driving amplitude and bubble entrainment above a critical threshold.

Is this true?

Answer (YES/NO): NO